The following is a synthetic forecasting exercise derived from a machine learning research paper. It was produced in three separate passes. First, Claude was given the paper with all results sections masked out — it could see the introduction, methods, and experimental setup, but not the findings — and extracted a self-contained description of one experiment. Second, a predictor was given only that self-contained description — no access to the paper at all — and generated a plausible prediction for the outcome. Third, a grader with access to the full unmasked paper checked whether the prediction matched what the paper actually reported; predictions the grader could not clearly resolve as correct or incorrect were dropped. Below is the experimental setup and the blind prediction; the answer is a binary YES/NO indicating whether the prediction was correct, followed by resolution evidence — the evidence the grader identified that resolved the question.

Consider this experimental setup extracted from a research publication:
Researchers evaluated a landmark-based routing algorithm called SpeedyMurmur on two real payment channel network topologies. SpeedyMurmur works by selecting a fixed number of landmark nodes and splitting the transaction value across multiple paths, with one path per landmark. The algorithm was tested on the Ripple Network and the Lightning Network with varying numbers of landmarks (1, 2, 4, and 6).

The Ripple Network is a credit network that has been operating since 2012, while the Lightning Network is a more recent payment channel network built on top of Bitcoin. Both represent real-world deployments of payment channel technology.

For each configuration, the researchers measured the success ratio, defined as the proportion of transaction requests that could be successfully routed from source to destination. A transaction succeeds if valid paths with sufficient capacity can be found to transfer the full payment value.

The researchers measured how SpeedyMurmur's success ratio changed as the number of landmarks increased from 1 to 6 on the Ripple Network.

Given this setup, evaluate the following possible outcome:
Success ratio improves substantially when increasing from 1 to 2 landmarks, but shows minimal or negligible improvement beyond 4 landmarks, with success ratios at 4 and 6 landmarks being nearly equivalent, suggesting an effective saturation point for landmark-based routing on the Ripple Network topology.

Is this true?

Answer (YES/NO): NO